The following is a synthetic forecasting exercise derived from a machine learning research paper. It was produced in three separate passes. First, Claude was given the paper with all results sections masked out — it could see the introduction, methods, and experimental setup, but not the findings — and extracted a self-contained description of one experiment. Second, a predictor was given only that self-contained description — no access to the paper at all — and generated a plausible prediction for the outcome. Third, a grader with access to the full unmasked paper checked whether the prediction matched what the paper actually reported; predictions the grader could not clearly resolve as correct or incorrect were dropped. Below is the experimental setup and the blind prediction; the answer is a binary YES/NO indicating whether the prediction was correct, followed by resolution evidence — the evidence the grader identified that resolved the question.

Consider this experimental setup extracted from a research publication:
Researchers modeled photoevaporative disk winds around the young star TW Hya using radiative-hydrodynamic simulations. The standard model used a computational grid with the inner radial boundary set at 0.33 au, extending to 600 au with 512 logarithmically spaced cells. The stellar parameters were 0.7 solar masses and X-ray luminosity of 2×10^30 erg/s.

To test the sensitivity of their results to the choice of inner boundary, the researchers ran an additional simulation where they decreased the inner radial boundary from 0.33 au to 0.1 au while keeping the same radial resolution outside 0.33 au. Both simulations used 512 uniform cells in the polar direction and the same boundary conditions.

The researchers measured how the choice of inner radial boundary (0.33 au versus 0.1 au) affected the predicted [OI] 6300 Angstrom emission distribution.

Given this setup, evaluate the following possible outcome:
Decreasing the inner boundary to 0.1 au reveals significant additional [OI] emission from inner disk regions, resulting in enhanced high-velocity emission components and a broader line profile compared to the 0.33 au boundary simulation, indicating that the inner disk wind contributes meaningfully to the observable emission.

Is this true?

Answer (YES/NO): NO